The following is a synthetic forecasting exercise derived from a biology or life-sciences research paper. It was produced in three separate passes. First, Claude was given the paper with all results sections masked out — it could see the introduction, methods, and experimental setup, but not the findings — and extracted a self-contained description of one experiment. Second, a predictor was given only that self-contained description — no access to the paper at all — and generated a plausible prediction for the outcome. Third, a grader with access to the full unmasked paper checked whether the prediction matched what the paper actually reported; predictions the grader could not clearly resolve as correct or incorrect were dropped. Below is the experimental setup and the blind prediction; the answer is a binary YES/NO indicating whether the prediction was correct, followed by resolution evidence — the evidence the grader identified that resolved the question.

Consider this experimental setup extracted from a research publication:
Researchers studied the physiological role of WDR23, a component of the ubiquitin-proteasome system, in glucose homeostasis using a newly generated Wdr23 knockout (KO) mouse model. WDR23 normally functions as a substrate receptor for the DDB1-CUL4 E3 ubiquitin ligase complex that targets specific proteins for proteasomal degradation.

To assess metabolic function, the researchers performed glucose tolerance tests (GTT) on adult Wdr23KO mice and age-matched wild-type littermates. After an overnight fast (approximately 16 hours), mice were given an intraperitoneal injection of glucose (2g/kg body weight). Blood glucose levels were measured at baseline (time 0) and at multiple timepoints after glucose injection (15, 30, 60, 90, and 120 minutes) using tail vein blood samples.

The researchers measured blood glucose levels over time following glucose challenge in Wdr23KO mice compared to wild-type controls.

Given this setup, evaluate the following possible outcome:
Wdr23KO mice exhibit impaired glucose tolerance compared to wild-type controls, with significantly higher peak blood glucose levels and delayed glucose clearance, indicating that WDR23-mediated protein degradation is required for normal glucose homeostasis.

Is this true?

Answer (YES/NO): NO